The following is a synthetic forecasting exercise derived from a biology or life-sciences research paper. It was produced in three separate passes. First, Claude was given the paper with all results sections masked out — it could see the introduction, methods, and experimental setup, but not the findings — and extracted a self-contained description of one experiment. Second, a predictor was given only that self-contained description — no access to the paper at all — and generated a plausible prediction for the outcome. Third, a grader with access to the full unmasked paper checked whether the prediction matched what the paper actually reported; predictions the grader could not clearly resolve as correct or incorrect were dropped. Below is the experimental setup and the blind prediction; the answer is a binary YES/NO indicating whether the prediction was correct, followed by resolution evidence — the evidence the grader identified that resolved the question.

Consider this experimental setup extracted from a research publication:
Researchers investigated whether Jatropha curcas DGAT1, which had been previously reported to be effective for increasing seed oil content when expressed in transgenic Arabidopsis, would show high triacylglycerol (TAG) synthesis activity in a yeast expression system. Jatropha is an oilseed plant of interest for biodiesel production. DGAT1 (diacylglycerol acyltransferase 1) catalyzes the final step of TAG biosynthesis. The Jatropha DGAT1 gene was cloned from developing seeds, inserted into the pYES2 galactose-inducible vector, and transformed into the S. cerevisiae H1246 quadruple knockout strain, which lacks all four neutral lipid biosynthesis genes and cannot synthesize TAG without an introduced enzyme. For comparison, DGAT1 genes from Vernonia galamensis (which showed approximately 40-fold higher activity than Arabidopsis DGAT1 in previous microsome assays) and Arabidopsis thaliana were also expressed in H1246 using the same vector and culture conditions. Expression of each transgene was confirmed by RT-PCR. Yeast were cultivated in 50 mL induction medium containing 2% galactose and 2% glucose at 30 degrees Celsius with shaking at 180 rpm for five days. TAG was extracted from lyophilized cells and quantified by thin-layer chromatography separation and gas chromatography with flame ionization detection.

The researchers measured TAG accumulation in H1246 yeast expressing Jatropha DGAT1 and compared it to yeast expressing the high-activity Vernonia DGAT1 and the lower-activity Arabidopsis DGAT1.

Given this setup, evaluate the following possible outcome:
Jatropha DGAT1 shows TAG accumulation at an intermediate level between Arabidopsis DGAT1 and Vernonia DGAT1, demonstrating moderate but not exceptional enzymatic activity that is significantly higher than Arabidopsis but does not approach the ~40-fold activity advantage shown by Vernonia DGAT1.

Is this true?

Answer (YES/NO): NO